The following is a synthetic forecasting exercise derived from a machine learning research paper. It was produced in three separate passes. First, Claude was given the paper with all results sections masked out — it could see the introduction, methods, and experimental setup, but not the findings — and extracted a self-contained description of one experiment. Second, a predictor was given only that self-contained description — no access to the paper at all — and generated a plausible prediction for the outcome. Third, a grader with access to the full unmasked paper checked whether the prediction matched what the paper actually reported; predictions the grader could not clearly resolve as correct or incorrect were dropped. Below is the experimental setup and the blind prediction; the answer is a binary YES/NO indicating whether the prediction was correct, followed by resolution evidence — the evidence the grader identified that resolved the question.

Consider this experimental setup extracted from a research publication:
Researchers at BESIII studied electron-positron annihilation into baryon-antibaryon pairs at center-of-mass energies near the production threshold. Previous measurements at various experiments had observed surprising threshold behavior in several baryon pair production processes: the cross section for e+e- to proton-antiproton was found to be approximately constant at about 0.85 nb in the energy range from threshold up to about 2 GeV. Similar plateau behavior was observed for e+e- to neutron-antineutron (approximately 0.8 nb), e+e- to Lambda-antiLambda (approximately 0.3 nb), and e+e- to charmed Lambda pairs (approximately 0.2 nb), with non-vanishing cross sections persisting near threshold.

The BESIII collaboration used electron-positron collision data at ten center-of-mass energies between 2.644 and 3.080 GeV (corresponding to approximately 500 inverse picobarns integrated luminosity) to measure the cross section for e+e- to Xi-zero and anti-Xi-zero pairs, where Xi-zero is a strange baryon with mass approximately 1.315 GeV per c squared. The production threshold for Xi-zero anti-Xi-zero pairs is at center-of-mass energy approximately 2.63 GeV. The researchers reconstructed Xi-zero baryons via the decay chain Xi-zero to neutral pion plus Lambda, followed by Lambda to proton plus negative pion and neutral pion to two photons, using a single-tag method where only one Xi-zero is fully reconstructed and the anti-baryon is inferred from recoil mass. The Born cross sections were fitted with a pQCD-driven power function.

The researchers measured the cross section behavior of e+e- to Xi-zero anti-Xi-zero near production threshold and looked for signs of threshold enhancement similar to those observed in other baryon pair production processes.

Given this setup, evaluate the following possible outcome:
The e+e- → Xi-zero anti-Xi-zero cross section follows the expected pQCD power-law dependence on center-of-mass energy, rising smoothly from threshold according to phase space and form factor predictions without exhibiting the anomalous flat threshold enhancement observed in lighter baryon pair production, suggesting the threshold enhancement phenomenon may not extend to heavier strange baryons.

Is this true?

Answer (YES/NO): YES